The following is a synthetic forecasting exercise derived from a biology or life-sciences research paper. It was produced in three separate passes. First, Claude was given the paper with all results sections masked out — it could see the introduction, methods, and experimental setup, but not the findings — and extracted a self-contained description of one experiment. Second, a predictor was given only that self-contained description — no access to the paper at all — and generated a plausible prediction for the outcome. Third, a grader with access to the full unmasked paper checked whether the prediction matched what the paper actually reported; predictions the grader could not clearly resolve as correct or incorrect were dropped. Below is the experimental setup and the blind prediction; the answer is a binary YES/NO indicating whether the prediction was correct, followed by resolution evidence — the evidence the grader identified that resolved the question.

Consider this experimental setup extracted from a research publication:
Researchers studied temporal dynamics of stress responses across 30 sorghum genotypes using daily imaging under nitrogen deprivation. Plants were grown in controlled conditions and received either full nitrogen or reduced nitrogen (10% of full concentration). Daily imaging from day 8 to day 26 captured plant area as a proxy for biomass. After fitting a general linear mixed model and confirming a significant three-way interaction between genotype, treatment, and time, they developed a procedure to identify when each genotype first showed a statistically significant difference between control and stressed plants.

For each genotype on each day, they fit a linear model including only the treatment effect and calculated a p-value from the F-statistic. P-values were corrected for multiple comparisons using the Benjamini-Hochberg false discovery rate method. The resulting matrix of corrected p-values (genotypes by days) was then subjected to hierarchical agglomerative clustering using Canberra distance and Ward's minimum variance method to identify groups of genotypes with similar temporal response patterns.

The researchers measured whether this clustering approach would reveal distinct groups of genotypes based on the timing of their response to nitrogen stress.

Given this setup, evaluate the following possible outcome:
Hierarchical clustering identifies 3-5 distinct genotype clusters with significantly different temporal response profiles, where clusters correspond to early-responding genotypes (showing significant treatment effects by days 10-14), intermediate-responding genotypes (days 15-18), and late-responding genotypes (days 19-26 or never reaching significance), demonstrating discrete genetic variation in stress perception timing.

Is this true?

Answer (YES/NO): NO